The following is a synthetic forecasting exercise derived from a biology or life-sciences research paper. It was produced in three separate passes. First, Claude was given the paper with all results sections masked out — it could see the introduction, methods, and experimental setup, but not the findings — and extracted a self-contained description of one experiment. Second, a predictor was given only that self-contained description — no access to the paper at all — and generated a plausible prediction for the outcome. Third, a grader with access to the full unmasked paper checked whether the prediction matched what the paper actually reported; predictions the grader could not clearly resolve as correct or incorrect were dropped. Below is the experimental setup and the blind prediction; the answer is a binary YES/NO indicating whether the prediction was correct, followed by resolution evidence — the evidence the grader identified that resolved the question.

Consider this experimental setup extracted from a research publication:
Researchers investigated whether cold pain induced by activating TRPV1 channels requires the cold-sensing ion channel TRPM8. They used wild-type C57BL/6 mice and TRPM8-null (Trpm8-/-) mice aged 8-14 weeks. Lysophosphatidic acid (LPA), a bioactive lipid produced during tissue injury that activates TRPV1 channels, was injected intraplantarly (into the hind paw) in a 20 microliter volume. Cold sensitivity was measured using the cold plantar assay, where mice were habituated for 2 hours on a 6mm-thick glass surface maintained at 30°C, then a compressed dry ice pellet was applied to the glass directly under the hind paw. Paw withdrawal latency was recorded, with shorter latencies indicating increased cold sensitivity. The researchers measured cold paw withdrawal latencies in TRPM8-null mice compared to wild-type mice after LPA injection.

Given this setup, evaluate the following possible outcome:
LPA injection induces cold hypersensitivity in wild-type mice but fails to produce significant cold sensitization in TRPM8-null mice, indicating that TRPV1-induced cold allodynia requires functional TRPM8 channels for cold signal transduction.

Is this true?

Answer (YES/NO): YES